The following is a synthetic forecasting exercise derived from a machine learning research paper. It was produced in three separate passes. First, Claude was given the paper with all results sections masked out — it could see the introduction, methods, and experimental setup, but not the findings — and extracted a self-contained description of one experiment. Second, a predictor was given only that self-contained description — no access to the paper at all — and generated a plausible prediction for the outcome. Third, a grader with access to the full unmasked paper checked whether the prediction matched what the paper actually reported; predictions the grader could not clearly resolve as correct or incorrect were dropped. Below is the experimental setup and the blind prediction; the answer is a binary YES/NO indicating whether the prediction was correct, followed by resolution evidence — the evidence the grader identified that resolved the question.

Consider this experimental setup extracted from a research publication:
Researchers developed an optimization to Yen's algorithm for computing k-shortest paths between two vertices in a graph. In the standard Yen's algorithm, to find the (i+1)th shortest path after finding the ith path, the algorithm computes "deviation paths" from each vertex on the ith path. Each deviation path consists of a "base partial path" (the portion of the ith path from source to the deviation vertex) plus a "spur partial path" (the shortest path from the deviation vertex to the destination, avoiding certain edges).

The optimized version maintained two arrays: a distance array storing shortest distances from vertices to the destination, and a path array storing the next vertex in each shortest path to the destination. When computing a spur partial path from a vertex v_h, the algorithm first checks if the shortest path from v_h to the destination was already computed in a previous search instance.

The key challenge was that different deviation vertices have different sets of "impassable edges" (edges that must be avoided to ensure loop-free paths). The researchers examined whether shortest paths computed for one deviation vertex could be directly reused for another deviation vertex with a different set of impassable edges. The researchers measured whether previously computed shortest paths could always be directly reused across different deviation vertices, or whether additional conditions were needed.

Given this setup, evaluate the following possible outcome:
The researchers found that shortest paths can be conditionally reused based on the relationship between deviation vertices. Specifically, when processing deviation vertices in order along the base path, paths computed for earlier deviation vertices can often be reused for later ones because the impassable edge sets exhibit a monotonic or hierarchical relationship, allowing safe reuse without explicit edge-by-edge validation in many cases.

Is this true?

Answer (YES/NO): NO